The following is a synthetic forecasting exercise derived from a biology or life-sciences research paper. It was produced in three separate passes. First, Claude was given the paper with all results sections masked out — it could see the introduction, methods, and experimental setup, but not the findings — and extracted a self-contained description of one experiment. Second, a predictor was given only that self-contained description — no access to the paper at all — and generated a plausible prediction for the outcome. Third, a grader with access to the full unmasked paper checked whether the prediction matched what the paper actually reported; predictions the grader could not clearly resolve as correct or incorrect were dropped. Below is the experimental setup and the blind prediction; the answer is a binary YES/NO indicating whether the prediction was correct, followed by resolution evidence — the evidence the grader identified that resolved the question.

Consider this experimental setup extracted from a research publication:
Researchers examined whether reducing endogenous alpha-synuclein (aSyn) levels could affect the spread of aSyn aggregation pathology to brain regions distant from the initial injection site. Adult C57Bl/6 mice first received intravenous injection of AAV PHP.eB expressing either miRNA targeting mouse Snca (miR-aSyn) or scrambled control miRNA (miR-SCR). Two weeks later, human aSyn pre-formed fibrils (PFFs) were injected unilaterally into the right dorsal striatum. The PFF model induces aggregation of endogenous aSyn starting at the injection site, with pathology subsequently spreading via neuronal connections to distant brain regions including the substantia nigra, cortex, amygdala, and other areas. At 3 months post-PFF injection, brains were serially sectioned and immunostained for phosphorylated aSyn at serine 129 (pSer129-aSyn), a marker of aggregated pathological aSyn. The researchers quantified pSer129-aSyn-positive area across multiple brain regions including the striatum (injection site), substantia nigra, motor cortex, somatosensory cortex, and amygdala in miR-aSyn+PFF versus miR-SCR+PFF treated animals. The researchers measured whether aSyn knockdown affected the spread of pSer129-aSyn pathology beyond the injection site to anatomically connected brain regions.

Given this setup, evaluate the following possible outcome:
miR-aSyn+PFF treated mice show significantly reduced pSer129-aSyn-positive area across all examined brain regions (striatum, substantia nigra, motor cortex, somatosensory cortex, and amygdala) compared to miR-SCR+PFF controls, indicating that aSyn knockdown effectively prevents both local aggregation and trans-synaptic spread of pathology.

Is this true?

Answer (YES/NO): NO